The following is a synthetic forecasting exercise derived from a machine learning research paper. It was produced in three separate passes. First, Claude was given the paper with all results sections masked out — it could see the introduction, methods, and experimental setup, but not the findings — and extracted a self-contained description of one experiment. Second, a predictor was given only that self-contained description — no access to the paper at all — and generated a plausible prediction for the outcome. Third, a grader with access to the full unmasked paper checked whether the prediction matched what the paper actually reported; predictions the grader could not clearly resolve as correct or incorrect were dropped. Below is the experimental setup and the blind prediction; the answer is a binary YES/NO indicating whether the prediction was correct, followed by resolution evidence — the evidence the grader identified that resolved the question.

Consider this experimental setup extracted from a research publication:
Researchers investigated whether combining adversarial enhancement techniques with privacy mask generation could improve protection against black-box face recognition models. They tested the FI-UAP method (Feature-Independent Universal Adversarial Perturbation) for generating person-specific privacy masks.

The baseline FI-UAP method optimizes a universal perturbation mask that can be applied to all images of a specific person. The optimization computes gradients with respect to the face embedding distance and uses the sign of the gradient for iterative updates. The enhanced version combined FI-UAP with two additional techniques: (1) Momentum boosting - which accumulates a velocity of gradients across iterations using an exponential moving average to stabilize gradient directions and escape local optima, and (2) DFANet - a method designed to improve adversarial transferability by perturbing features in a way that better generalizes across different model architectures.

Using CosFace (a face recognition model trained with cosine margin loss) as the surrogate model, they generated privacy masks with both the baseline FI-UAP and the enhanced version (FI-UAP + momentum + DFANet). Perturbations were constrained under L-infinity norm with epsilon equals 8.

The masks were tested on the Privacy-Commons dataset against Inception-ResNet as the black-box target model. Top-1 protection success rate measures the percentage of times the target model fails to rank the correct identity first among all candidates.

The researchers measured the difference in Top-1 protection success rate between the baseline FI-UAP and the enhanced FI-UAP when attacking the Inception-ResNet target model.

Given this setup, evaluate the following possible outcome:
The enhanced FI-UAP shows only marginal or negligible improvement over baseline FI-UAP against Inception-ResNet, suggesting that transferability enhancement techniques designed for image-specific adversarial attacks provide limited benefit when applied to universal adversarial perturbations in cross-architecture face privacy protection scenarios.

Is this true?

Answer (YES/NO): NO